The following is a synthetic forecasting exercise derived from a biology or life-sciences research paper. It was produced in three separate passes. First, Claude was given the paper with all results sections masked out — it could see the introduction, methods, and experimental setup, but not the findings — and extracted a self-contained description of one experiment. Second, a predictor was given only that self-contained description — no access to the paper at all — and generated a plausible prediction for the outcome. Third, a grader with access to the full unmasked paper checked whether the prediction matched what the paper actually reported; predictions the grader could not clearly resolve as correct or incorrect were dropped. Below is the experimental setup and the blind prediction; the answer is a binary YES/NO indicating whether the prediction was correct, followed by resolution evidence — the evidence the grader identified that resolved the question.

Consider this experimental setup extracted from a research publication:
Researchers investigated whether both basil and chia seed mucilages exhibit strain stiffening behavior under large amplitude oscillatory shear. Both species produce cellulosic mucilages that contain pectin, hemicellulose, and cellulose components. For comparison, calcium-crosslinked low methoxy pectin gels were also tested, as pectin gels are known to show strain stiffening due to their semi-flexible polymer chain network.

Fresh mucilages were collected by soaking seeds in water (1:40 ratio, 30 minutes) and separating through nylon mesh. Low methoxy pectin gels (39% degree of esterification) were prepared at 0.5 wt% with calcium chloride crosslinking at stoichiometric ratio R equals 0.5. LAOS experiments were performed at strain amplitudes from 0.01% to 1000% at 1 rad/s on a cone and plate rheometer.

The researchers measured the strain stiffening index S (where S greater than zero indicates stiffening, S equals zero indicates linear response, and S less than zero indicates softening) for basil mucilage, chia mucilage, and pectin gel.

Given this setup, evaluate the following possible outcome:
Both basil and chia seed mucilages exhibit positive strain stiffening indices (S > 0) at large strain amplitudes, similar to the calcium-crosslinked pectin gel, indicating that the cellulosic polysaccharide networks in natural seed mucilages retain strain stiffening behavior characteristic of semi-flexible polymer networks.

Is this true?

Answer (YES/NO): NO